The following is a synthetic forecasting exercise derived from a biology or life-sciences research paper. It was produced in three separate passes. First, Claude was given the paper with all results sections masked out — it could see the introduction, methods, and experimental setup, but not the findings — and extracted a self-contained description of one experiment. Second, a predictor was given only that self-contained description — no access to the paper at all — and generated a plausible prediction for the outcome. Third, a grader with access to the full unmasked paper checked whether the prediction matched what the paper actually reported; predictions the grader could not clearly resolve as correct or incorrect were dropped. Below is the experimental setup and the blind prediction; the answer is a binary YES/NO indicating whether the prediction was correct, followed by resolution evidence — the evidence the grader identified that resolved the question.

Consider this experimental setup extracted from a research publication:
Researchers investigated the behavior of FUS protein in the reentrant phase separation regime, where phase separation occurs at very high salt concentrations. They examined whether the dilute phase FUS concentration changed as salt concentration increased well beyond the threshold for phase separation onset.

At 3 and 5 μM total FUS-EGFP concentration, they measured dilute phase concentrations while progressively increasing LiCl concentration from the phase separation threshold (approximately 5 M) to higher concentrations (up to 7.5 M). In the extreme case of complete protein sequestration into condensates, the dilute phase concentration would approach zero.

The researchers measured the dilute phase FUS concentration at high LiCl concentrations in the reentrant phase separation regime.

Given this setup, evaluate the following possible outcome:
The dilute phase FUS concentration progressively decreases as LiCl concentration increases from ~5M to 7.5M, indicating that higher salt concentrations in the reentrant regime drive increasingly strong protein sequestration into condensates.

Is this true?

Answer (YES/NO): YES